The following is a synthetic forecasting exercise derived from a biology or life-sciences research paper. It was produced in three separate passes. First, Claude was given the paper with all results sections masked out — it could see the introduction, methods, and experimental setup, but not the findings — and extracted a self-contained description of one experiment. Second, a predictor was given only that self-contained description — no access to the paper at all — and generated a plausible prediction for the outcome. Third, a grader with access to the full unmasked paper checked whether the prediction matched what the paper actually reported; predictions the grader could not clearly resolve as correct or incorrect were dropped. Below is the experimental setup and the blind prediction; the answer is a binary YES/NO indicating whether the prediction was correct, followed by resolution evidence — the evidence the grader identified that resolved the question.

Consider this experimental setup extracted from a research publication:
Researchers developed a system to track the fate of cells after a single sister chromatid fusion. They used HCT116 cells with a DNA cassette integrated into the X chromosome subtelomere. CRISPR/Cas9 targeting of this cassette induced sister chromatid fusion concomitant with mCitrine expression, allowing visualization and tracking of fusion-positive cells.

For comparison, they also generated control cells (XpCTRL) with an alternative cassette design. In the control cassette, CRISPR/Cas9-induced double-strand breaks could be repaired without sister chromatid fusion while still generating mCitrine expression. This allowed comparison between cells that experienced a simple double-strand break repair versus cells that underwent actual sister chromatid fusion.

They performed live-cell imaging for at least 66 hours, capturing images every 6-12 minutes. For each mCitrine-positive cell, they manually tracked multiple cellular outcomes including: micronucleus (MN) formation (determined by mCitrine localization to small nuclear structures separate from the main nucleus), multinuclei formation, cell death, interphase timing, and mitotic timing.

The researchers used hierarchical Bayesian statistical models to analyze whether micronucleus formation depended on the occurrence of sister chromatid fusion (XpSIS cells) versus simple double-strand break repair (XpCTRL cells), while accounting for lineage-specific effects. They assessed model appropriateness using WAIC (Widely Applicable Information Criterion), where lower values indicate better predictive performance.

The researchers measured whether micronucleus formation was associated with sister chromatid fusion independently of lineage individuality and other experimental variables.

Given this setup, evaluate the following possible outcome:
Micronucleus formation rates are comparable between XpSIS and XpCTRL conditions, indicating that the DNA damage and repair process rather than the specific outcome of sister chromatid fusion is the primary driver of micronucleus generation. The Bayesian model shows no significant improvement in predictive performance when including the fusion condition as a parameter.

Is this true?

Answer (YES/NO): NO